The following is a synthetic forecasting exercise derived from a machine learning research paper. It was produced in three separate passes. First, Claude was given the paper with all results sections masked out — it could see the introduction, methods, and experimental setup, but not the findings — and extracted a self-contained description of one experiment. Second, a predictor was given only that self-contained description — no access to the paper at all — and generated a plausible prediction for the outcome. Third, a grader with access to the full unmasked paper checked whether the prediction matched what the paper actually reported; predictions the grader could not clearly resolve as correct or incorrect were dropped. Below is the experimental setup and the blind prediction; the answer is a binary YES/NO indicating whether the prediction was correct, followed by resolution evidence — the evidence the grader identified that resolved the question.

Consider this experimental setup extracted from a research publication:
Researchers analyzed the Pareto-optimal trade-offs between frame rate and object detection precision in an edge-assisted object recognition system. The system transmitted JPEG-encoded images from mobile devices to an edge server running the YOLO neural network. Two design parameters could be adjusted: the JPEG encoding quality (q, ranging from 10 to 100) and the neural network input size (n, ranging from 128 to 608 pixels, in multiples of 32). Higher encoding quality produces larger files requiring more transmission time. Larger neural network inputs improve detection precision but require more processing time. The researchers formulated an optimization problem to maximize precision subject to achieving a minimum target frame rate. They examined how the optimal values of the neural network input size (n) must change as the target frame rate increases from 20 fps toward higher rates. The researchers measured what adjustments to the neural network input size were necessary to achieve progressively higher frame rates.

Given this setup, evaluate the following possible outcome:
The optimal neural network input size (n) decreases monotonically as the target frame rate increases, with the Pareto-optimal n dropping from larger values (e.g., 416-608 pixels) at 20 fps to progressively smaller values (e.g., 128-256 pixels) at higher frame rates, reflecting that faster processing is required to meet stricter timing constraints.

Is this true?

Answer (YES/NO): NO